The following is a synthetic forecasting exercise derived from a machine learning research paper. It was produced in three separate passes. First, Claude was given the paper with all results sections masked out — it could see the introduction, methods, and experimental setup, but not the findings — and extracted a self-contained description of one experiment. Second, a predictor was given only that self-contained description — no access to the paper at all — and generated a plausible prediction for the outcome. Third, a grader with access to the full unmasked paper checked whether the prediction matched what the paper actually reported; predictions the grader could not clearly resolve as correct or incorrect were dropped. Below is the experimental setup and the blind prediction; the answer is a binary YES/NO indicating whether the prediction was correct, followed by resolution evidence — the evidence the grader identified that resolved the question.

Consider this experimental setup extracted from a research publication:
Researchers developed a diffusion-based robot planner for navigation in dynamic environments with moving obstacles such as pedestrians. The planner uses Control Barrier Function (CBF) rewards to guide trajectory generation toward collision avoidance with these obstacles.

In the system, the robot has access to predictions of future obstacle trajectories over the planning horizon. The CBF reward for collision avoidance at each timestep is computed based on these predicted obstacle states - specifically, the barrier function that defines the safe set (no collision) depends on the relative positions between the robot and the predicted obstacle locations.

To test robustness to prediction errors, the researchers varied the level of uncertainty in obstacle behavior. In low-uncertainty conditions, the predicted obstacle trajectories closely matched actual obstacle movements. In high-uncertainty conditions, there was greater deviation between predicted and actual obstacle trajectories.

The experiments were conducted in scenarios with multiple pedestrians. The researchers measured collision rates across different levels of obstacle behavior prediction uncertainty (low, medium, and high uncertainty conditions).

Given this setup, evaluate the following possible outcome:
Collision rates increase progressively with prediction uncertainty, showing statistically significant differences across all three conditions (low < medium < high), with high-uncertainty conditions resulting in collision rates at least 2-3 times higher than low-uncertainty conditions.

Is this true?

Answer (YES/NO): NO